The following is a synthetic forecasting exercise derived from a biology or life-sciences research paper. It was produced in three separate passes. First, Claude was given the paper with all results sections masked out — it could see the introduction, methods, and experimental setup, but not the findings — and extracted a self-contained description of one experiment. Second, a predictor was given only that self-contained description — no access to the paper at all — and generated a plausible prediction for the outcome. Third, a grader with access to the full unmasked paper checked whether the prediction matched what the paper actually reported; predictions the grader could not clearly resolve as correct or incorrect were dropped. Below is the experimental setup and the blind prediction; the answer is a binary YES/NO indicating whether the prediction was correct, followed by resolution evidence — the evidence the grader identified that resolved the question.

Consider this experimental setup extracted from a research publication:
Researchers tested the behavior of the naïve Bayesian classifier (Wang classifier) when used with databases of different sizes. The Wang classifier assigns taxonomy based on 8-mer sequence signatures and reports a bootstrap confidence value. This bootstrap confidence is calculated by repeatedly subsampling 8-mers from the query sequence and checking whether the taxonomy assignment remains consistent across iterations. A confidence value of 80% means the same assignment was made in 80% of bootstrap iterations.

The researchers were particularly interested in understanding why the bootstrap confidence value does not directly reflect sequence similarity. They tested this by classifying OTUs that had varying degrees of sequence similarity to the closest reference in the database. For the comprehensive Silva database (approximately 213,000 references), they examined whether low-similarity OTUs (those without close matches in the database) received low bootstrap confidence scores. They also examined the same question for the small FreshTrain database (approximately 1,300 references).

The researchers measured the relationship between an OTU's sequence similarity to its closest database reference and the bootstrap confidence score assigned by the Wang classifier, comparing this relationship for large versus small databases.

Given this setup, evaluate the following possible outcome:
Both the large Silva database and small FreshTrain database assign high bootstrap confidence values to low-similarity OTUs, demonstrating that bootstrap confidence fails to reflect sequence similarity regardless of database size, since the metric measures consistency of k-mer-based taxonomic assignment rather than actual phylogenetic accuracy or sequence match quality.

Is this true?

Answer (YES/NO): NO